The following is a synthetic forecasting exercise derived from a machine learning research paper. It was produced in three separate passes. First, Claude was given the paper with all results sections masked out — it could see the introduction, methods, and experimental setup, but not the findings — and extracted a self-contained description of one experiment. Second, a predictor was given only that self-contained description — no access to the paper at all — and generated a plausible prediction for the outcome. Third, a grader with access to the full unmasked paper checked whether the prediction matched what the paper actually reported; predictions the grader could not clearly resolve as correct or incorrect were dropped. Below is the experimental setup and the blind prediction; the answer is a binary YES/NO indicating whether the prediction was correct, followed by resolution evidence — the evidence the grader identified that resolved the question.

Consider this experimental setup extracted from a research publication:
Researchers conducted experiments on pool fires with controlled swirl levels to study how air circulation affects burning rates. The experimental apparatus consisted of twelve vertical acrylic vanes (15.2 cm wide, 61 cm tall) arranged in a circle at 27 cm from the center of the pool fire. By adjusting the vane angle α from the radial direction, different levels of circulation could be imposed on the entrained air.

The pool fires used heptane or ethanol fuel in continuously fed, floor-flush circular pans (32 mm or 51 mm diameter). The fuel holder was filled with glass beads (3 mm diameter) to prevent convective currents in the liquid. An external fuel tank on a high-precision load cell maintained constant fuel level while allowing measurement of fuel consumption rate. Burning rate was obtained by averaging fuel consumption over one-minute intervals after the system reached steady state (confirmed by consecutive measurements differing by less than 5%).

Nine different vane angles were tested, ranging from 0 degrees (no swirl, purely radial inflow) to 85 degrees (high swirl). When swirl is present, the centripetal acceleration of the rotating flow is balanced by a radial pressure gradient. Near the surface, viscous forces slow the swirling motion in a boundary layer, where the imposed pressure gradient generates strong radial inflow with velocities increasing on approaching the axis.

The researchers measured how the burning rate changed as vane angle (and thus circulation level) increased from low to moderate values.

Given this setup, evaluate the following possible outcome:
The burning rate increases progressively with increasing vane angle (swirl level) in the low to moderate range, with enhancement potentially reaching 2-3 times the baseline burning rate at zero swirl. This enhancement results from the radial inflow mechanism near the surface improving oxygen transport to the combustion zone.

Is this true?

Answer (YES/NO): NO